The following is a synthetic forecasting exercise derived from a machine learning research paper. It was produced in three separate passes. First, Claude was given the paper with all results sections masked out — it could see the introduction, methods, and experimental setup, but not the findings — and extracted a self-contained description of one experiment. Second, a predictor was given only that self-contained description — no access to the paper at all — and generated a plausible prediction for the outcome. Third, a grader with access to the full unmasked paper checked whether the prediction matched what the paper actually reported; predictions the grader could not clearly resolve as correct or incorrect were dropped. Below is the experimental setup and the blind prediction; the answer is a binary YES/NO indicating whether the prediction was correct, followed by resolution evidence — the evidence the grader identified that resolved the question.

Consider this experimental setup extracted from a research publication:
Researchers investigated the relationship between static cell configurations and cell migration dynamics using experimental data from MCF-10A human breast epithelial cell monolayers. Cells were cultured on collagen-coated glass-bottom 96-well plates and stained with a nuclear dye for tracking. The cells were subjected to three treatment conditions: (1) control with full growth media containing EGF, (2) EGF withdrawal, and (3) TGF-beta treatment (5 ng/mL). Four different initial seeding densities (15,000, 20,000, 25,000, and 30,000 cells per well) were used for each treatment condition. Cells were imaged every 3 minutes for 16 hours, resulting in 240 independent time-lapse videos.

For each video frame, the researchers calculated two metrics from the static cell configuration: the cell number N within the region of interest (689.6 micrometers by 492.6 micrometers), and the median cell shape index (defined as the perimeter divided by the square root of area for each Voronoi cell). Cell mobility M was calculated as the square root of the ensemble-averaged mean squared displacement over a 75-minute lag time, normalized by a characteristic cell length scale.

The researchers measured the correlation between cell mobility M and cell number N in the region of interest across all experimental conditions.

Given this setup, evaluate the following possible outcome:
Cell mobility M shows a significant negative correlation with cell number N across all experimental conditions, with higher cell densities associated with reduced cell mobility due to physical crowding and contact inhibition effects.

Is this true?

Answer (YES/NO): NO